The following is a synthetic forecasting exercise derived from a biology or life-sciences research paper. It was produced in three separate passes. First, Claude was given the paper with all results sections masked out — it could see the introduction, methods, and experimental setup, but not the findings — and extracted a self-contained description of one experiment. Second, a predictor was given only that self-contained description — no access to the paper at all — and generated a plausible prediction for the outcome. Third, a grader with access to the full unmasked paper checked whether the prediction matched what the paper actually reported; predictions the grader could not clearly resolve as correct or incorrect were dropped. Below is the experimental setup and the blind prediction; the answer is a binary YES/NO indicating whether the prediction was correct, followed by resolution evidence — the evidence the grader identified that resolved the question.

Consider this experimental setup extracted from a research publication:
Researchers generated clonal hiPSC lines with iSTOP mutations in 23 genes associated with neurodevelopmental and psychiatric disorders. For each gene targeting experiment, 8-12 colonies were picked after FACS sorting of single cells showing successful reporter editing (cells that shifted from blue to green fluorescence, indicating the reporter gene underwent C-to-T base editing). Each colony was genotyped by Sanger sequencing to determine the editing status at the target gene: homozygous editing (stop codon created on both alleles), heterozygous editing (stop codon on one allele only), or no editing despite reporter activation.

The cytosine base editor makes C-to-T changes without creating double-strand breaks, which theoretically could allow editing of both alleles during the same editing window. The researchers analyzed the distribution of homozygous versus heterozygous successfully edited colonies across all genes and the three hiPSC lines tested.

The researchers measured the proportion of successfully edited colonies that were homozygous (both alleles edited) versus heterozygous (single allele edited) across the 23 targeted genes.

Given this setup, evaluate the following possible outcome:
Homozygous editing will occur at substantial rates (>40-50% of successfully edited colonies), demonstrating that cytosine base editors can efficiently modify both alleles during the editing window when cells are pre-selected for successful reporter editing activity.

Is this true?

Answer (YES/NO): YES